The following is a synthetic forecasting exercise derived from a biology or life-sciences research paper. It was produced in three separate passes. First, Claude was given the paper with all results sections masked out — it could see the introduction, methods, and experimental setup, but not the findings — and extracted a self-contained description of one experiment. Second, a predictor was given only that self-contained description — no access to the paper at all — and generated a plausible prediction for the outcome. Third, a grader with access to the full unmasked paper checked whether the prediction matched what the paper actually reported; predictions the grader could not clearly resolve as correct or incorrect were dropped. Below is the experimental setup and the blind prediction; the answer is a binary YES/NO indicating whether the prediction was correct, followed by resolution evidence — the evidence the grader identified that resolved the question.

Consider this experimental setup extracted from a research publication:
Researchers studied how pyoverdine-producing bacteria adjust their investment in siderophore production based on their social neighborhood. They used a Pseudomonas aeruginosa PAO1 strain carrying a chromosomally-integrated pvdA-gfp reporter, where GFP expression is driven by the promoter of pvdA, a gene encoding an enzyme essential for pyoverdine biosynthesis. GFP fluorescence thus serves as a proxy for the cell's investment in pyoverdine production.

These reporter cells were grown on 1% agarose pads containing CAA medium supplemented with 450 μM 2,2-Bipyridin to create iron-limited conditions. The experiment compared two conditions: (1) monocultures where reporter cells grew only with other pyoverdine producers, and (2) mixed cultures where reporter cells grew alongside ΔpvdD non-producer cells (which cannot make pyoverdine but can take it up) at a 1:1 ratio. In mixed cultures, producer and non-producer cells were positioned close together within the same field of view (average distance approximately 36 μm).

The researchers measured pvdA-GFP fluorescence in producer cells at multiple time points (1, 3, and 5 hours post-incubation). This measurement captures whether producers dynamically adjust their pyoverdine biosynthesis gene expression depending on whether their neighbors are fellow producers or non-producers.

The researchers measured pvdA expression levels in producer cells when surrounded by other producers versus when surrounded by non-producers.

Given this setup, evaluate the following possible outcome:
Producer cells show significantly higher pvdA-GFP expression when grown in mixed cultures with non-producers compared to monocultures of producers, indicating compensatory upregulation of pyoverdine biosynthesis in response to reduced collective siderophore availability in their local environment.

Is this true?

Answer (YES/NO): NO